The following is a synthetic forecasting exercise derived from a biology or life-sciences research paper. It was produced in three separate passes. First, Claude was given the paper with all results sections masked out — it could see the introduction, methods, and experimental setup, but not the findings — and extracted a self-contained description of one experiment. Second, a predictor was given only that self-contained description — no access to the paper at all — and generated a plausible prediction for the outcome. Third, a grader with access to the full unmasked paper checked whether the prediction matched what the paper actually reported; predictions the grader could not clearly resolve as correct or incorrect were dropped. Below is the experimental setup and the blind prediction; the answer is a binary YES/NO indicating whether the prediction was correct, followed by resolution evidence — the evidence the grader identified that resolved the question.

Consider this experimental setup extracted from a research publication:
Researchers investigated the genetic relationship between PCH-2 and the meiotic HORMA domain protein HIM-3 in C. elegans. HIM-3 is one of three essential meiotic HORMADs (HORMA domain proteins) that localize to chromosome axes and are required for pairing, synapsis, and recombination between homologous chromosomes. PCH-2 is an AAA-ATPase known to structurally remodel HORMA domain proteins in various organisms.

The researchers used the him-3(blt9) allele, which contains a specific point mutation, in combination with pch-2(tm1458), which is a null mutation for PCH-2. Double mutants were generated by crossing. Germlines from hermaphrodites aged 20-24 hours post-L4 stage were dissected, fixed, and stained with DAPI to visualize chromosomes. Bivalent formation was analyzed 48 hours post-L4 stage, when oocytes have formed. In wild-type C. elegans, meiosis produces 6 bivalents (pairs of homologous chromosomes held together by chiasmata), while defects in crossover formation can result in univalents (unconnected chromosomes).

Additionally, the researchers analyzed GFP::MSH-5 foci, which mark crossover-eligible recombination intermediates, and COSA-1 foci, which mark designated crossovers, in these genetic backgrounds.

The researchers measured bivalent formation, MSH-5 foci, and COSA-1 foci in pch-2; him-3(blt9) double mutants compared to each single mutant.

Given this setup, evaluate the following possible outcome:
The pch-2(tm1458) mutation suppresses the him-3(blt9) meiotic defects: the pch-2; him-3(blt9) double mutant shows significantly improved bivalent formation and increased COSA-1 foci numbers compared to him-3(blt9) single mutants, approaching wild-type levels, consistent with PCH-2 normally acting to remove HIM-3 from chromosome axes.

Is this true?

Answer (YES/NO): NO